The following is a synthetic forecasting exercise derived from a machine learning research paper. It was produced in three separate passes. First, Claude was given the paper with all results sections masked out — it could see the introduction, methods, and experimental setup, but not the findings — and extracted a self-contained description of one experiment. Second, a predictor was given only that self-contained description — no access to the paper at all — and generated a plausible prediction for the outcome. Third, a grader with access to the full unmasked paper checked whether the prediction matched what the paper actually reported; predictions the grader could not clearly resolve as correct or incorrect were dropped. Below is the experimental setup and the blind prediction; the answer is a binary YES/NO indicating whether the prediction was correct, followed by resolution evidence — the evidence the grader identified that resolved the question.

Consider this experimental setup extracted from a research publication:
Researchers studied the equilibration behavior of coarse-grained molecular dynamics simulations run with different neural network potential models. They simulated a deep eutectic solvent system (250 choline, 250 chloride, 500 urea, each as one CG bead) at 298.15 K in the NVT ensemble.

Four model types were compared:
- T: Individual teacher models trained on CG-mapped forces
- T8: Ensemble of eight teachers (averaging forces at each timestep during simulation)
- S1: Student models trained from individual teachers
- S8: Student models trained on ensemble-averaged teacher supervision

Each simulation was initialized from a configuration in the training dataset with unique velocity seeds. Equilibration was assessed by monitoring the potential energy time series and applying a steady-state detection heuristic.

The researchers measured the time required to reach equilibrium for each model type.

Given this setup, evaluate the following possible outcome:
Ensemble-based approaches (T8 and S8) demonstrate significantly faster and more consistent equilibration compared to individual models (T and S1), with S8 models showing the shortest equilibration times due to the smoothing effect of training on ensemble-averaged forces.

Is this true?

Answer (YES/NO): NO